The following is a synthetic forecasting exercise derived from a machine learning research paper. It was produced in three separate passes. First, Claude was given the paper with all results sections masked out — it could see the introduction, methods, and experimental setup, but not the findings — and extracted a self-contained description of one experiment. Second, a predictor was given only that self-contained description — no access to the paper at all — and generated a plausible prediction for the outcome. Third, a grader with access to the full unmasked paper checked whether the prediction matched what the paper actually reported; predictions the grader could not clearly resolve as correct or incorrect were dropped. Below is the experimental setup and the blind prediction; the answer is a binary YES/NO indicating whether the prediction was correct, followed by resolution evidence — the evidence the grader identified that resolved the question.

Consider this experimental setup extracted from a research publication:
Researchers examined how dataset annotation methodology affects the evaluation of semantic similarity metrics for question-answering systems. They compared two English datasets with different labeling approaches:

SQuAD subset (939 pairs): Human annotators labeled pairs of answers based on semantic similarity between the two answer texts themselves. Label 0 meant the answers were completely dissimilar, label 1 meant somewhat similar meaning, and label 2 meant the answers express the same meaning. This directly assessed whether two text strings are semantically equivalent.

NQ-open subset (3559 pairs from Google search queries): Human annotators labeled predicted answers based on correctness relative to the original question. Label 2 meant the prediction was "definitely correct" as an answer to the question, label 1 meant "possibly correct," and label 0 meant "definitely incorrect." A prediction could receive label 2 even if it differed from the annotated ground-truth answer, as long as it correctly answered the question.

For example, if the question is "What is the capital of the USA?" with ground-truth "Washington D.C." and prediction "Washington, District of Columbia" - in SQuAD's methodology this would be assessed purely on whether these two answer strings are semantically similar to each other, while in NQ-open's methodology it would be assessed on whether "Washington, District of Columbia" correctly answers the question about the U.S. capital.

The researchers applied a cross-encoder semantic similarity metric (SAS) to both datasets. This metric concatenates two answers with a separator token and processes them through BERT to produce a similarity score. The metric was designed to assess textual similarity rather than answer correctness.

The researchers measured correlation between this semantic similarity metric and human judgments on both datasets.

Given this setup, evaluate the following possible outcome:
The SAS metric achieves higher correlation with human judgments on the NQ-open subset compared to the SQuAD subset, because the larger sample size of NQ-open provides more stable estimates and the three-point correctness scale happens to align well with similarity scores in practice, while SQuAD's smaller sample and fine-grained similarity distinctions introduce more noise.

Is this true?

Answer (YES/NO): NO